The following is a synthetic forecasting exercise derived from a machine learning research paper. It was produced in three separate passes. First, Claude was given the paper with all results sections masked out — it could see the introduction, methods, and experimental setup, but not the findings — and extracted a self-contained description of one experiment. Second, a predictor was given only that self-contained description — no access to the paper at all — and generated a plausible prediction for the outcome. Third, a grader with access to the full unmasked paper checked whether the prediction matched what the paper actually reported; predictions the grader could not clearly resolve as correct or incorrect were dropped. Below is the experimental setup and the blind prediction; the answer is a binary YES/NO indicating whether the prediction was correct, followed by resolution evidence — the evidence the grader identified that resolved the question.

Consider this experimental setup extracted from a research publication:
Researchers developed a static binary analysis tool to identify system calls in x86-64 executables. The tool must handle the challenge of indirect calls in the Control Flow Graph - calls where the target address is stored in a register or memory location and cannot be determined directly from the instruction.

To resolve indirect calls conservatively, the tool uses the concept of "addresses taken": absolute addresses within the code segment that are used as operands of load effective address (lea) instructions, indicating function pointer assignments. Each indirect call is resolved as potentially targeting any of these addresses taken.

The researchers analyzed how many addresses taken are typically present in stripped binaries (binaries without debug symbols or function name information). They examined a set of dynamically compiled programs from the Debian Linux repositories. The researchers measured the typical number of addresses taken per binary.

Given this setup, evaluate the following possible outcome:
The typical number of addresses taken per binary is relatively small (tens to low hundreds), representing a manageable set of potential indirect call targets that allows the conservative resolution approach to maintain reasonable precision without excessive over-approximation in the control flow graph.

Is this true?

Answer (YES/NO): NO